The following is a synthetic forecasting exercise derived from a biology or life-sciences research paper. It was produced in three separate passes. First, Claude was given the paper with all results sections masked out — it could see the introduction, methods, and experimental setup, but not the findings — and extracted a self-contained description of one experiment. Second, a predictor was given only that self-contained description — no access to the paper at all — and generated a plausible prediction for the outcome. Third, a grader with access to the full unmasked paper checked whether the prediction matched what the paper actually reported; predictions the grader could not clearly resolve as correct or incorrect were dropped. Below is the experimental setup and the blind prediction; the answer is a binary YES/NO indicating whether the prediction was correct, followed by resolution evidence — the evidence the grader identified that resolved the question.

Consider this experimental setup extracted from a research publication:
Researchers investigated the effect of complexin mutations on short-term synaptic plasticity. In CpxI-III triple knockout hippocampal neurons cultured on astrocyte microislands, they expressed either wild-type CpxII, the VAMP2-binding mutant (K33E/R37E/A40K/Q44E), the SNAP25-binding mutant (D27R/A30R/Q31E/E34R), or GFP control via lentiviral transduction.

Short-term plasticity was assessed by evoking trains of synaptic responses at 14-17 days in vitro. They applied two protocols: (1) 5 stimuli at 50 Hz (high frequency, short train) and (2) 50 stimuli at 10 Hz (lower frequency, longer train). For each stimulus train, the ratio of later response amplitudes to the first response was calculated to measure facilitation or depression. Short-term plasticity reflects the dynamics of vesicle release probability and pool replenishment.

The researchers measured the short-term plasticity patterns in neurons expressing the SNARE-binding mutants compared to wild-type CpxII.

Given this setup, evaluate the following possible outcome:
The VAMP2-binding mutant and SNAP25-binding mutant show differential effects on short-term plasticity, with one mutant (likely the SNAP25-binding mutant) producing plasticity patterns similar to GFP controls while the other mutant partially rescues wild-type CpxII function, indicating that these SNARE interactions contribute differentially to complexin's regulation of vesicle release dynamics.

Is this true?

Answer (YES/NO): NO